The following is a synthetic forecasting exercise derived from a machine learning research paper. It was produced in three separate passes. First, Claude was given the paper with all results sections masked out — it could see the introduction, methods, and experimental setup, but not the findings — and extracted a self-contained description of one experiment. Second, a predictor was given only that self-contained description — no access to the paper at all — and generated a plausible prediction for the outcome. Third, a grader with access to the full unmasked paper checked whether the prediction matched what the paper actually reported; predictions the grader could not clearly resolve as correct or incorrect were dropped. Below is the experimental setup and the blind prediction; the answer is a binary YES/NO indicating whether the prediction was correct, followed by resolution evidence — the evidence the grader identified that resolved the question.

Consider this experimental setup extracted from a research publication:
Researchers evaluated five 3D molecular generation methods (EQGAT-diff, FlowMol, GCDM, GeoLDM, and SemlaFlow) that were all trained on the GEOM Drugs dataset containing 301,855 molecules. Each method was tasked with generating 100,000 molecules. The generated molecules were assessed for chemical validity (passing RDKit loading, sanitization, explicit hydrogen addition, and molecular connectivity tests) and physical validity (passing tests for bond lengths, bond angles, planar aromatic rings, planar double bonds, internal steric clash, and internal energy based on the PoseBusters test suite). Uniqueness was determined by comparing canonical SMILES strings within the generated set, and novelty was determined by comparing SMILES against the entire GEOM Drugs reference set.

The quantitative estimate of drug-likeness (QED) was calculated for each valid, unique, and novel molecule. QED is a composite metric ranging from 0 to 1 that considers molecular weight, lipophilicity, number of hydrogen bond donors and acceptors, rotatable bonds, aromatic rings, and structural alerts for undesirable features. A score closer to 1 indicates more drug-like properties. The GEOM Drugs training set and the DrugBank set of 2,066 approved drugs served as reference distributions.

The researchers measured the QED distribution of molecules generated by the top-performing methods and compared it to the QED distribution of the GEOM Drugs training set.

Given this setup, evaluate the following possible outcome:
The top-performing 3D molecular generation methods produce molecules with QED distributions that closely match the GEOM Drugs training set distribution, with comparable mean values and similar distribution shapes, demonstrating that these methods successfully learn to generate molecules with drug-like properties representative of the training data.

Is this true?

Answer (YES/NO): YES